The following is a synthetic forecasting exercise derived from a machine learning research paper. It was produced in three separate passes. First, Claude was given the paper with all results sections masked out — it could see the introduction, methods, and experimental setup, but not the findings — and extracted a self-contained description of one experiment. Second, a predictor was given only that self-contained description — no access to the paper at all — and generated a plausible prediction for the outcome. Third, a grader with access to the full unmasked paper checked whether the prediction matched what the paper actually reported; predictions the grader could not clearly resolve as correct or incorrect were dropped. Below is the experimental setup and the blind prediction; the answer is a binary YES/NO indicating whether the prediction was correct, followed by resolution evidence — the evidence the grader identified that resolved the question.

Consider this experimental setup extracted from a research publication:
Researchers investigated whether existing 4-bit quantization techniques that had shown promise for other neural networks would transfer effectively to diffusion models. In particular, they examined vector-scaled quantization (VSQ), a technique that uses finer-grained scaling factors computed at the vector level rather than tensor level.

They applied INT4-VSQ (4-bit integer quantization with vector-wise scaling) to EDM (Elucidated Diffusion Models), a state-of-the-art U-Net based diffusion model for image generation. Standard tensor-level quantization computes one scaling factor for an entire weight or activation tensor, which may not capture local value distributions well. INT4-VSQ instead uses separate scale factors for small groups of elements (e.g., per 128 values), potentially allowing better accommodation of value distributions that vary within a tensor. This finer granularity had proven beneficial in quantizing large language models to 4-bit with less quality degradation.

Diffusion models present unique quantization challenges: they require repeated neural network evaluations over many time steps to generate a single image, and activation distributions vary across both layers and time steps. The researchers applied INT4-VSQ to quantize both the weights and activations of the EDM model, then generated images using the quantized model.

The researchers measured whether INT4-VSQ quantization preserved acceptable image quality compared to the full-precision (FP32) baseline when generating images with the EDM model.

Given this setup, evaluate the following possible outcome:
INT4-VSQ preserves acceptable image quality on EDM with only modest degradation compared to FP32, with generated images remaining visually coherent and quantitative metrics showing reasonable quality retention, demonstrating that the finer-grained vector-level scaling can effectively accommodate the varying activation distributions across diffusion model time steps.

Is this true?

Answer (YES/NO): NO